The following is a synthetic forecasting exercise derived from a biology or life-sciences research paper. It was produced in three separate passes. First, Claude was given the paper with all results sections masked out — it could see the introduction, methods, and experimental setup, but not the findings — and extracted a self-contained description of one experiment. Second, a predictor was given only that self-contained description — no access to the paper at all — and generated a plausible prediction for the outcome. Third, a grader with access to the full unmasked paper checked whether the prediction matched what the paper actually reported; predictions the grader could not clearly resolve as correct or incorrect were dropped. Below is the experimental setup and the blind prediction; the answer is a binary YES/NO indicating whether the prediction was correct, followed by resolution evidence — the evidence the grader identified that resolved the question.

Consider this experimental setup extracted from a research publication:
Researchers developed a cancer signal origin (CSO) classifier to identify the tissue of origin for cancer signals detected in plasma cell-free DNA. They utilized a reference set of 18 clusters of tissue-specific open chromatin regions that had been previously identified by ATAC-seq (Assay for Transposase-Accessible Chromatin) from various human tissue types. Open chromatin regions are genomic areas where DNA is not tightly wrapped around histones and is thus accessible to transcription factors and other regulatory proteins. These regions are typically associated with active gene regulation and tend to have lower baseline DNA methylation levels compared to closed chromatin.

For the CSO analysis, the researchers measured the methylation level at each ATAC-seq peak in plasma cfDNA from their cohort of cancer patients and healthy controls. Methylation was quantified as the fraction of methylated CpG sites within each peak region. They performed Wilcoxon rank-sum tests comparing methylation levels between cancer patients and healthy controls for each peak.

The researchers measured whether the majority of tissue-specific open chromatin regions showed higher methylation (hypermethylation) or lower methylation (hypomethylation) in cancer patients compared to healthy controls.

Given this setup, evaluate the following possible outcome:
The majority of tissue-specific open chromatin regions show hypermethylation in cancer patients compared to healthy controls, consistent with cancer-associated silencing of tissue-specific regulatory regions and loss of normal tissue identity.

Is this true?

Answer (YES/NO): NO